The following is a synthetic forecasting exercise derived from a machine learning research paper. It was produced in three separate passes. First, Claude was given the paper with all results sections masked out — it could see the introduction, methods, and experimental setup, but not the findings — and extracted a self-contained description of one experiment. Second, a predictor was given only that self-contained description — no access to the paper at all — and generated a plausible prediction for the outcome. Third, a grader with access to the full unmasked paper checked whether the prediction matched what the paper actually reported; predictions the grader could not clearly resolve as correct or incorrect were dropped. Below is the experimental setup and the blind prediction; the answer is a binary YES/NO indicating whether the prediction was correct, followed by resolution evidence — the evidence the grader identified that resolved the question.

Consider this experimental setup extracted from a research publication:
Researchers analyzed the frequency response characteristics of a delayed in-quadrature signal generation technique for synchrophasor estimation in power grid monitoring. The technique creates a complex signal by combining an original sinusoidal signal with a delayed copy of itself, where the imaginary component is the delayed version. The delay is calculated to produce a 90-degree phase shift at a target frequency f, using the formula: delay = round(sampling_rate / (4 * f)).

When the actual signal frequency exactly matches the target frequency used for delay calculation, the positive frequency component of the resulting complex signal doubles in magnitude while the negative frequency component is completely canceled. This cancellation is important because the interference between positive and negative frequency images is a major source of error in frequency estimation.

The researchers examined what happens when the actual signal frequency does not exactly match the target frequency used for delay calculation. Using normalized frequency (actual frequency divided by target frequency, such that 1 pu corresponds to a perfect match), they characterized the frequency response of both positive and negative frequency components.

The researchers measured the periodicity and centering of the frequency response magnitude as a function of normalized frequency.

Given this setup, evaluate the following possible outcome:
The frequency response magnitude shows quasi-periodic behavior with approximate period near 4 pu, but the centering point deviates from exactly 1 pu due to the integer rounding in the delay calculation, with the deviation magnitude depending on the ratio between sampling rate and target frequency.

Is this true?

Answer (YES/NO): NO